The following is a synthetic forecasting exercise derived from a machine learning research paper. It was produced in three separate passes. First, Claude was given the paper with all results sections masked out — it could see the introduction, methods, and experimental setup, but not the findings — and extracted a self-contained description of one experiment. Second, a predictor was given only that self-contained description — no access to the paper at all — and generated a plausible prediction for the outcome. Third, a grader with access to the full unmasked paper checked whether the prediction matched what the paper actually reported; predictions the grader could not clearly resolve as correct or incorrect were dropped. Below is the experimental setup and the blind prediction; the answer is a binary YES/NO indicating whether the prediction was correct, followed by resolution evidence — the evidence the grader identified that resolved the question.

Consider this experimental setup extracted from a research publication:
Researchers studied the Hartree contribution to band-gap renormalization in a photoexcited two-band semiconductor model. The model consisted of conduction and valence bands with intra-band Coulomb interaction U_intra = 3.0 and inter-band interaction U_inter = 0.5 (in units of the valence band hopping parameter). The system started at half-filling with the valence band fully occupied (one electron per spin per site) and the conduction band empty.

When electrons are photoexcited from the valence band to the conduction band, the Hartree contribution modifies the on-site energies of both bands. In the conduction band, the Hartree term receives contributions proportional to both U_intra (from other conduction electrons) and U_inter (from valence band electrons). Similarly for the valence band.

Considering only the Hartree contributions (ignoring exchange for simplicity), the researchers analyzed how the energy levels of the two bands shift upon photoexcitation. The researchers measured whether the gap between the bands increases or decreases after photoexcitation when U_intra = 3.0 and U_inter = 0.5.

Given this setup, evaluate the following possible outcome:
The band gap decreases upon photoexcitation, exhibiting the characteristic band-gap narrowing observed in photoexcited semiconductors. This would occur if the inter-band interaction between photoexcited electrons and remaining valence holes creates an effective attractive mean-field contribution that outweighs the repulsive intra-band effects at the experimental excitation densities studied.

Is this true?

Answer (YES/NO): NO